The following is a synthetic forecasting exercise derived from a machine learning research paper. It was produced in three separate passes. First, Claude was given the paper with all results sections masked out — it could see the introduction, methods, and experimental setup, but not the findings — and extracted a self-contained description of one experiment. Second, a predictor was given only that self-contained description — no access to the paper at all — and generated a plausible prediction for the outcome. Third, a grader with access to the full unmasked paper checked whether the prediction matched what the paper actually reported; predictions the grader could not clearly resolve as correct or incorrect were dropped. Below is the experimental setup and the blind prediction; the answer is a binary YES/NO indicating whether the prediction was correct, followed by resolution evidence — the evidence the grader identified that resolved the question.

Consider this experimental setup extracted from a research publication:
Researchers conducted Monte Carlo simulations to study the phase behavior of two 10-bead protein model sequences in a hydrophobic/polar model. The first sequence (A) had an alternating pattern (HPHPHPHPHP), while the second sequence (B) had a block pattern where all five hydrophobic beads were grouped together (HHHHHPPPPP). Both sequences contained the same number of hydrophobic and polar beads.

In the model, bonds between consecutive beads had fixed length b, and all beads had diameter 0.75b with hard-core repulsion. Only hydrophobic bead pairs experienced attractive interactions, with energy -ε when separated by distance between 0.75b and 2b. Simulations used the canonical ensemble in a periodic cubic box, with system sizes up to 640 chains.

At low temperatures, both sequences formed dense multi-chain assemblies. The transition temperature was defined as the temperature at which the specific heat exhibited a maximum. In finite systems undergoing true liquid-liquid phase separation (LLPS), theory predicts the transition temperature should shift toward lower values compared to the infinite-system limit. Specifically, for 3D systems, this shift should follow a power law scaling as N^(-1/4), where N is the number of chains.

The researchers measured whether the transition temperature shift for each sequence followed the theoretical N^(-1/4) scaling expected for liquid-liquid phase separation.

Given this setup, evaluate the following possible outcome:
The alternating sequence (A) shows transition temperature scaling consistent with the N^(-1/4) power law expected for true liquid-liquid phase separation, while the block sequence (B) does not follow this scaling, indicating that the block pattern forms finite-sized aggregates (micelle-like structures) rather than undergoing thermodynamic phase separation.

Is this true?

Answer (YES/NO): YES